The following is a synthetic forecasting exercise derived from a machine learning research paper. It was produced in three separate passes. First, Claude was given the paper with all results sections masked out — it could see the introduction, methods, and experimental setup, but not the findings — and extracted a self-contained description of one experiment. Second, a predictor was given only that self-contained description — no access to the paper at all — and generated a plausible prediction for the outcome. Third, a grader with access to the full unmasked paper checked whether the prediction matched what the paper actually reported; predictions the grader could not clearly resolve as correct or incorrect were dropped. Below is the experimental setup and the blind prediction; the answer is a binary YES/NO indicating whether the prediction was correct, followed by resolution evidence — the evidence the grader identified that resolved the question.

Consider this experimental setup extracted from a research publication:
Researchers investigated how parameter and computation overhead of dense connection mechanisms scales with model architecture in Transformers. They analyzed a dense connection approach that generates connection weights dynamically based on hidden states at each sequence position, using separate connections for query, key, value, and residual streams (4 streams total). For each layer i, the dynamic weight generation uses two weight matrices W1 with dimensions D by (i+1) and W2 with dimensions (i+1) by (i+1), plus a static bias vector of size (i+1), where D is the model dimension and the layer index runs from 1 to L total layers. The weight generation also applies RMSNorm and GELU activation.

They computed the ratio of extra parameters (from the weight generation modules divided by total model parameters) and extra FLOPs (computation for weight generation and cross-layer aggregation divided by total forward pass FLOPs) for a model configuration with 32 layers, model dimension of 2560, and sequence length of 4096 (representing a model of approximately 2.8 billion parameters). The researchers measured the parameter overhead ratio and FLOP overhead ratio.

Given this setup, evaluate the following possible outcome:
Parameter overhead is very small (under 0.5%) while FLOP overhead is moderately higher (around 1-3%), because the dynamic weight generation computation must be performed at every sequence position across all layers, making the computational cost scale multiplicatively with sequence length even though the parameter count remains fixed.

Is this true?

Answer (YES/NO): NO